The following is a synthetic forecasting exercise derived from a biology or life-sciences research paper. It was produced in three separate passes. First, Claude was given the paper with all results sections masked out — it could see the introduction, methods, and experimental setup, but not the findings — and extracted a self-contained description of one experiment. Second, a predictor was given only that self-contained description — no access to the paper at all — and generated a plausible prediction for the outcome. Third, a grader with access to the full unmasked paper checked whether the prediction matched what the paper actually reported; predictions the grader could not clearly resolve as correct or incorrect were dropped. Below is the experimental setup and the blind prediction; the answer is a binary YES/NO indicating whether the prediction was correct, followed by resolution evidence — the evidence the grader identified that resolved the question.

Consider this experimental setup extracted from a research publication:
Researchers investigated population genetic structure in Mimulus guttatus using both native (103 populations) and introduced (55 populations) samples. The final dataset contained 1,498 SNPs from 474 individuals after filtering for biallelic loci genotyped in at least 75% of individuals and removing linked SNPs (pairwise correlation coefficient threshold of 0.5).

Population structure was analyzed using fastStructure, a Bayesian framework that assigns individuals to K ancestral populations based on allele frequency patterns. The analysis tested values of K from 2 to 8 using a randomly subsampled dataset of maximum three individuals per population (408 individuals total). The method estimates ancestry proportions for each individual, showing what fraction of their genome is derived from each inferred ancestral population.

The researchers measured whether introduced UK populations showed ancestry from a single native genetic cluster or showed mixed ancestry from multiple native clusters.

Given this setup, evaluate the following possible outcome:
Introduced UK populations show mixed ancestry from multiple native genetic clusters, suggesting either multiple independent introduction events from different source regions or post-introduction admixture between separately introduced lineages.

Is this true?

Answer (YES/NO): YES